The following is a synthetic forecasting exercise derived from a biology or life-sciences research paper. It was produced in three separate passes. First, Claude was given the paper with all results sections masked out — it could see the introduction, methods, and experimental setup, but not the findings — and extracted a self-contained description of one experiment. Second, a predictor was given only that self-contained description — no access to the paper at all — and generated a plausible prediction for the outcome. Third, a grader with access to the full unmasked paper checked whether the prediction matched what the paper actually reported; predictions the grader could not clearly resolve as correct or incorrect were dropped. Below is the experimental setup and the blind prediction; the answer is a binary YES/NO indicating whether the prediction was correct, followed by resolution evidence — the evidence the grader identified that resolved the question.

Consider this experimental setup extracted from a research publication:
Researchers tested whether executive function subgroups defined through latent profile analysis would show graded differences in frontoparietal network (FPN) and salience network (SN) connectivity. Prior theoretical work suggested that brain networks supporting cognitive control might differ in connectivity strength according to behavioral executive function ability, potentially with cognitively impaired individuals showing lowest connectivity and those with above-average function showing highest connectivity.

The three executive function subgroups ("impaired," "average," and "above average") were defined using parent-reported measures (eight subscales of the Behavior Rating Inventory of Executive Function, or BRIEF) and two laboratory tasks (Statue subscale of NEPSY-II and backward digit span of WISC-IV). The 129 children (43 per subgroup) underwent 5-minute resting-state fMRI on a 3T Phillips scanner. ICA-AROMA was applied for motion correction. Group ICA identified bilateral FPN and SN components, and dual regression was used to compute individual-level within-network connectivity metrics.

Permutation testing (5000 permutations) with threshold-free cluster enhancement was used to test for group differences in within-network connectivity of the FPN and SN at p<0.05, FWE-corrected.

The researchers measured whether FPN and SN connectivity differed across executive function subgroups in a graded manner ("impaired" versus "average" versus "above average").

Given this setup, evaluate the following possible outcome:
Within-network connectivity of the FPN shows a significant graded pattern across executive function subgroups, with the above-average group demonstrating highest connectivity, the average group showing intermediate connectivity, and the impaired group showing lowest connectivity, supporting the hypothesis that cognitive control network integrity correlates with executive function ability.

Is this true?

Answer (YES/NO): NO